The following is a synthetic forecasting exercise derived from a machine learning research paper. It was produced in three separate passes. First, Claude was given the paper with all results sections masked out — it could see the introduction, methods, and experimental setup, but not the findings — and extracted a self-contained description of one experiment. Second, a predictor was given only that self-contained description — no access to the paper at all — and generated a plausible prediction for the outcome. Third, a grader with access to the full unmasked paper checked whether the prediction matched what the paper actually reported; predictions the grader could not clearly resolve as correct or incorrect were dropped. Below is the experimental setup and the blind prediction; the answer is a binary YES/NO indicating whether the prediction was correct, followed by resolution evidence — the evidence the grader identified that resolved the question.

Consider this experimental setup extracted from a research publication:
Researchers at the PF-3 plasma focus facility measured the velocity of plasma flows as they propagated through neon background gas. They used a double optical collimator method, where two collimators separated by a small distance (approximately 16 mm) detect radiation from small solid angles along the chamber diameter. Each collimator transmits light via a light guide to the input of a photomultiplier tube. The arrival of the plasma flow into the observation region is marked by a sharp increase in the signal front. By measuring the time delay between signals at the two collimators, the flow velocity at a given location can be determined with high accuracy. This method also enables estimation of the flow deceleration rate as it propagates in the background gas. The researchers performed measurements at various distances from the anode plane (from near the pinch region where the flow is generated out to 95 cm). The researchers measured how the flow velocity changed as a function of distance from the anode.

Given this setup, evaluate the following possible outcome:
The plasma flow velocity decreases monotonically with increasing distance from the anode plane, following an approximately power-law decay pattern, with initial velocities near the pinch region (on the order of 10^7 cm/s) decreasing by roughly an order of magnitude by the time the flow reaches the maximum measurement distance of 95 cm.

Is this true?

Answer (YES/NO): NO